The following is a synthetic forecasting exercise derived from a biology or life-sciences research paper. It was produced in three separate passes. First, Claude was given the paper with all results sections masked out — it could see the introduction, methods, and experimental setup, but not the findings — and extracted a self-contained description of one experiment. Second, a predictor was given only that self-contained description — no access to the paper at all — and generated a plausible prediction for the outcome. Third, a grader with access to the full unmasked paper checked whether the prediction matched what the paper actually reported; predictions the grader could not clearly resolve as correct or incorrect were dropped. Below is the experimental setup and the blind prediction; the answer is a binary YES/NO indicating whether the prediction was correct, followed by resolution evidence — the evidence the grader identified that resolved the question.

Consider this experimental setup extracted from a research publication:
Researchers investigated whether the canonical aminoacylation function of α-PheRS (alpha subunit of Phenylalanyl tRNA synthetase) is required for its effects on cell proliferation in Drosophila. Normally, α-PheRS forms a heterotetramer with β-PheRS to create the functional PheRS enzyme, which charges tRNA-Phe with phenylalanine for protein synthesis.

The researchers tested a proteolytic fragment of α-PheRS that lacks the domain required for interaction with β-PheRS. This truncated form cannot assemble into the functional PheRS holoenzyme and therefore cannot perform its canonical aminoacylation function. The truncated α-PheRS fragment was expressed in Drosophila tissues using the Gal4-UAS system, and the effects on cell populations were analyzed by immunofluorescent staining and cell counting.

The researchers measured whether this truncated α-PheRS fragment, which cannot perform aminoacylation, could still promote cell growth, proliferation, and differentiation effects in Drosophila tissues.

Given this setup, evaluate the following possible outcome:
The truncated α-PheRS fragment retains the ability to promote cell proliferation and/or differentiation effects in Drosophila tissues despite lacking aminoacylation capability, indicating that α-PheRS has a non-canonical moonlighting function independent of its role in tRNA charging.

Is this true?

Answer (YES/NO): YES